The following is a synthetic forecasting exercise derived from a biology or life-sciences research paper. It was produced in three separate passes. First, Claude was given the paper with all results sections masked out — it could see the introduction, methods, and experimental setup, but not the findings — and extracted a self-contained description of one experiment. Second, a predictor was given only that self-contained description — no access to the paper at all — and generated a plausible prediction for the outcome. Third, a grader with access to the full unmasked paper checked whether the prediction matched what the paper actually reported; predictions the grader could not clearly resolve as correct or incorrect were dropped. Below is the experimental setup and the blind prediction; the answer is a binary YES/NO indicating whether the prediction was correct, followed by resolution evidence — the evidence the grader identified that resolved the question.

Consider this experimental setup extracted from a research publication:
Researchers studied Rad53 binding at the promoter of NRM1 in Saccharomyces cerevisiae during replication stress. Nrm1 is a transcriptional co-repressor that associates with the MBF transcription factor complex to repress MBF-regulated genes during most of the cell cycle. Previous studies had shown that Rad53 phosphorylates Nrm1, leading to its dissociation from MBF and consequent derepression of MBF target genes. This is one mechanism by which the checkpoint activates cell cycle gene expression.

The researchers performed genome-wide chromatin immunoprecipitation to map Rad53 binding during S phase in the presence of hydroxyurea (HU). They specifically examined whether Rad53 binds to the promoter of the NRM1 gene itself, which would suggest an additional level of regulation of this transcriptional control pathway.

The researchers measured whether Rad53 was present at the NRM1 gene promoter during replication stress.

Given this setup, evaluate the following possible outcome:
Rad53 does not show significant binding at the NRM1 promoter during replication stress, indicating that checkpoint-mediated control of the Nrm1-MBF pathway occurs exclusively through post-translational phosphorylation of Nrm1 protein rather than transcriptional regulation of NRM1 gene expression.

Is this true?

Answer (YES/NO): NO